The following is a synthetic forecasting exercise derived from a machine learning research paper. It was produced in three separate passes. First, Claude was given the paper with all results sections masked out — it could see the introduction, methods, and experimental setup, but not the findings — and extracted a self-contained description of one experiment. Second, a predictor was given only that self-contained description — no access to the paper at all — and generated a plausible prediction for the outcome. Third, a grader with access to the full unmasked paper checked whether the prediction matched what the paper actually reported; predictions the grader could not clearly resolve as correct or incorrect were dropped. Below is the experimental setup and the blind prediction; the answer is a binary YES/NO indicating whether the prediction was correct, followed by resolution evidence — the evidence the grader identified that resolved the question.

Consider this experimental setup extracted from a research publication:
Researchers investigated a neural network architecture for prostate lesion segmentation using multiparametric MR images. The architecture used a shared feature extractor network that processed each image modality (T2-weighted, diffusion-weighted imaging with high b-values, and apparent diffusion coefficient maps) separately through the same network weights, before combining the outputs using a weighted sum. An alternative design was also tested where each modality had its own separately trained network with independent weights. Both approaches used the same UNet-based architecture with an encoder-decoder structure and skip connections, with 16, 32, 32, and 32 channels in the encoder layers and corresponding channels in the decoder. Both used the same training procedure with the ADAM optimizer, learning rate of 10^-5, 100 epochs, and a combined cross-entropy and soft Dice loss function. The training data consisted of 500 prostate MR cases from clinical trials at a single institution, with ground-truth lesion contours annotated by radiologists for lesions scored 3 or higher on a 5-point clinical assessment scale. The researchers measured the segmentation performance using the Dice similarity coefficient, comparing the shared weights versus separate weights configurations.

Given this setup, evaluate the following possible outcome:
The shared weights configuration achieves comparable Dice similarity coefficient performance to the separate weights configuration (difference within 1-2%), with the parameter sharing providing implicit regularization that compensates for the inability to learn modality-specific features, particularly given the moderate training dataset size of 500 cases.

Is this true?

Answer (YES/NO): YES